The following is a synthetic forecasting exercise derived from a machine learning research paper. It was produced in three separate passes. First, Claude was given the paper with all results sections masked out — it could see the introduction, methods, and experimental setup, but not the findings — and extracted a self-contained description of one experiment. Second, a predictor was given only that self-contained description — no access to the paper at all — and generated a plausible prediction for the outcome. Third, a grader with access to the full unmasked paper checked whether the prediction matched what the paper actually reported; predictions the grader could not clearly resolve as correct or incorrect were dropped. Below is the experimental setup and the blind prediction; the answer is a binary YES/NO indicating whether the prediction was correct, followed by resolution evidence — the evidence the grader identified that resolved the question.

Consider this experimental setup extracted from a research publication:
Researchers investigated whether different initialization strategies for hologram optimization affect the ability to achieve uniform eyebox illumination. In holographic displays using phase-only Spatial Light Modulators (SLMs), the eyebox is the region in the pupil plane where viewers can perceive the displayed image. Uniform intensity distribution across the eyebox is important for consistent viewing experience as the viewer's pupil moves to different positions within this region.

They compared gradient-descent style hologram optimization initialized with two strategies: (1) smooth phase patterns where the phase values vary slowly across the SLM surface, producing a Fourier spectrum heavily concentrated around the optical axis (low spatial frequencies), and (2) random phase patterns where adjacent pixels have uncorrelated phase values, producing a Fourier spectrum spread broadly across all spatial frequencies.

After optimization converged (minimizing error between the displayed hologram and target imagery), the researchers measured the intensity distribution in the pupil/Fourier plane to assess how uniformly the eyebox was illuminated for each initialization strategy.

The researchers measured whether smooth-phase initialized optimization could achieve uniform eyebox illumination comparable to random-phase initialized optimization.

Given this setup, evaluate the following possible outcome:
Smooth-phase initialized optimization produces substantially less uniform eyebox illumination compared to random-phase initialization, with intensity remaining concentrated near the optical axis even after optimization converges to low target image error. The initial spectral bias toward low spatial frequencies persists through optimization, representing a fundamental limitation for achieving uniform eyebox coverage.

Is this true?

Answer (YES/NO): YES